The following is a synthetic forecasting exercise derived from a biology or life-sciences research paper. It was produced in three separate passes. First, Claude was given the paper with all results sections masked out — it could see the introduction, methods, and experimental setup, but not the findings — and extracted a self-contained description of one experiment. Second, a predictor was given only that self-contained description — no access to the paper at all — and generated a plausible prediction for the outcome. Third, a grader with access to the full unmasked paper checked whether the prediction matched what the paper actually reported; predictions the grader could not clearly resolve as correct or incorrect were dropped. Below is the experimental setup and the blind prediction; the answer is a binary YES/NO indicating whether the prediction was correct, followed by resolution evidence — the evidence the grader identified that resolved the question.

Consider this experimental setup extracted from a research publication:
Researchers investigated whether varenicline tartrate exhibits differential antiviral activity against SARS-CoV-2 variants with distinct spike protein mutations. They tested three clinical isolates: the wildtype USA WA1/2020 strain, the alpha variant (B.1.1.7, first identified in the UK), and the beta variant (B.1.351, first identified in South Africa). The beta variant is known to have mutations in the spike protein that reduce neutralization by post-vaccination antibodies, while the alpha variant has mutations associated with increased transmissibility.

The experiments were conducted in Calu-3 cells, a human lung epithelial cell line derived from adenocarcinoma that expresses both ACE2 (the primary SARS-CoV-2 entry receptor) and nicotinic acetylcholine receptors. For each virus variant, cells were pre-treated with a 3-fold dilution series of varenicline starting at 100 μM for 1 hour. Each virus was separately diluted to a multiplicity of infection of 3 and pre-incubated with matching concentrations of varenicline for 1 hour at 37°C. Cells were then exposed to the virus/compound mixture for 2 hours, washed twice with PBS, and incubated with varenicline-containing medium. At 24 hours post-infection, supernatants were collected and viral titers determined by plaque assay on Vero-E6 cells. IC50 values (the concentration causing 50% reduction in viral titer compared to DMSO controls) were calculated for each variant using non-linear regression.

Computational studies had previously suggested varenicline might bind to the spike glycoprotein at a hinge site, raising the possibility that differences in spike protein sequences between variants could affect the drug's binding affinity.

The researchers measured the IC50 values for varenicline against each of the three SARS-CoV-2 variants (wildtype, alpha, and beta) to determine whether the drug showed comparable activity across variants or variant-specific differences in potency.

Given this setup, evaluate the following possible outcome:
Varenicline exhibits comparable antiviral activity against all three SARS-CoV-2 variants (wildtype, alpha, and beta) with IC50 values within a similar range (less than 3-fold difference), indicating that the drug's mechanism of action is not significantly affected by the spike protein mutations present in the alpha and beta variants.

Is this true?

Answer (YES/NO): NO